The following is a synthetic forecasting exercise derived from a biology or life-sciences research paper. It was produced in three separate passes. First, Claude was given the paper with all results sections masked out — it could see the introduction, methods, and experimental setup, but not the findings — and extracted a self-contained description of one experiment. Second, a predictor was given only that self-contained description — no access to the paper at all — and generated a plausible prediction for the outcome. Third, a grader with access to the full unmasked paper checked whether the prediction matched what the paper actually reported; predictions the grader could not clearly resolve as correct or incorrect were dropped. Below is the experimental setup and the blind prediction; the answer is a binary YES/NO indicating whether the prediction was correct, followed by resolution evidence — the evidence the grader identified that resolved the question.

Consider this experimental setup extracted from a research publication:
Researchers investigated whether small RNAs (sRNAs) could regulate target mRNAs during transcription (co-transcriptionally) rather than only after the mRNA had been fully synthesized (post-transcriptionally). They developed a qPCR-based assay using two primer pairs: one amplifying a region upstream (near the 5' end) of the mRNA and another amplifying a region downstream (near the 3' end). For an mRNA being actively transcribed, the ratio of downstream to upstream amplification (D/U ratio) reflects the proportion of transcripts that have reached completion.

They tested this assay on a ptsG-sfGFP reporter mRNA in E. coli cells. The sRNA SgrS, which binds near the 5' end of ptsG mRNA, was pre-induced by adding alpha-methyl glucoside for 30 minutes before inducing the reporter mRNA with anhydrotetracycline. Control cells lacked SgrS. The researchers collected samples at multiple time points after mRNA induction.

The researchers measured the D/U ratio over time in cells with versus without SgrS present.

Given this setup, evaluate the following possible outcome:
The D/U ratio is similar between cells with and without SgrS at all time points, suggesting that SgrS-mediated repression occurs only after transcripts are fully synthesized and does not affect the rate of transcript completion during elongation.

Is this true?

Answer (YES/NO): NO